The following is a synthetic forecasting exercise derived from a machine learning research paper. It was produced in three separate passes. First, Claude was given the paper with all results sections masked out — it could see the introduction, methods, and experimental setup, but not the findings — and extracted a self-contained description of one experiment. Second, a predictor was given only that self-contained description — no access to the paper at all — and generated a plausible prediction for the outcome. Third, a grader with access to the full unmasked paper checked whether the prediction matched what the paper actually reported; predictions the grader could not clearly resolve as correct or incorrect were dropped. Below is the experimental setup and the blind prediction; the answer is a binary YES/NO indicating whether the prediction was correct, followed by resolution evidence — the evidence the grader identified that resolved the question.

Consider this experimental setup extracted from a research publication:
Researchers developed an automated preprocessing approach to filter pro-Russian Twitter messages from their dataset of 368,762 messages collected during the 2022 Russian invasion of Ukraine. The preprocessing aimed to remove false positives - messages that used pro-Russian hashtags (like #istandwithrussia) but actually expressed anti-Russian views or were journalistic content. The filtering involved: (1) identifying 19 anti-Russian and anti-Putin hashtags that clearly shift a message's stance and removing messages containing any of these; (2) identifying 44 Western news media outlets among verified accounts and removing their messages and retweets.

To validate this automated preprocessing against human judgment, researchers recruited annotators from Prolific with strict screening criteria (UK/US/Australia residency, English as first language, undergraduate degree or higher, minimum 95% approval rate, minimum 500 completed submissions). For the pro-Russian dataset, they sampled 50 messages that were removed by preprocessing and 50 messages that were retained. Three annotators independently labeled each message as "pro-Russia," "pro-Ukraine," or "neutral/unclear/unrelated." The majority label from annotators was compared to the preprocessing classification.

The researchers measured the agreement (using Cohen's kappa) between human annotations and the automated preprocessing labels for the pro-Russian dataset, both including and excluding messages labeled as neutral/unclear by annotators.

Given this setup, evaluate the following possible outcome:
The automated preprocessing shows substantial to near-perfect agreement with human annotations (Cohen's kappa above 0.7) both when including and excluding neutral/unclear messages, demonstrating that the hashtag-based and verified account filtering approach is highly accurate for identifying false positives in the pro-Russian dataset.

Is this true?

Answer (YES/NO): NO